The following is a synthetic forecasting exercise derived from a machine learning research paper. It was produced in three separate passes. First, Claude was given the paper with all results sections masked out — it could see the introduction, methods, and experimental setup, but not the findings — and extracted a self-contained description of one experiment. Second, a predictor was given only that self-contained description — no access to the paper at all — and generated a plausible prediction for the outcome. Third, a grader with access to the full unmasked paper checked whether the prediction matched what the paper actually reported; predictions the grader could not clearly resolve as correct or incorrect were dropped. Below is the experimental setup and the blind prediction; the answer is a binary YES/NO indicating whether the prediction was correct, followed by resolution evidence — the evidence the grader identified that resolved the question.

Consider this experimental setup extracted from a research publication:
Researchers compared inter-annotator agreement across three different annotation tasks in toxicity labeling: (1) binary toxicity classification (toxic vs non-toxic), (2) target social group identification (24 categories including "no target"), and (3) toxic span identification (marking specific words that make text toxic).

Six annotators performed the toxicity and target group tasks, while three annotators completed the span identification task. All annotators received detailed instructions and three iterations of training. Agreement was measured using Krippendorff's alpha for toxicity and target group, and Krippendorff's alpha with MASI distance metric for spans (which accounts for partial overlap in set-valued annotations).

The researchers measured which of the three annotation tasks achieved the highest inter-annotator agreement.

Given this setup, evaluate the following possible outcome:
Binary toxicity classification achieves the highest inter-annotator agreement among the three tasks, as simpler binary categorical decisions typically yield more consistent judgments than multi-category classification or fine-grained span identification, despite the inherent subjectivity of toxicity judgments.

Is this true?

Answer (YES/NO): NO